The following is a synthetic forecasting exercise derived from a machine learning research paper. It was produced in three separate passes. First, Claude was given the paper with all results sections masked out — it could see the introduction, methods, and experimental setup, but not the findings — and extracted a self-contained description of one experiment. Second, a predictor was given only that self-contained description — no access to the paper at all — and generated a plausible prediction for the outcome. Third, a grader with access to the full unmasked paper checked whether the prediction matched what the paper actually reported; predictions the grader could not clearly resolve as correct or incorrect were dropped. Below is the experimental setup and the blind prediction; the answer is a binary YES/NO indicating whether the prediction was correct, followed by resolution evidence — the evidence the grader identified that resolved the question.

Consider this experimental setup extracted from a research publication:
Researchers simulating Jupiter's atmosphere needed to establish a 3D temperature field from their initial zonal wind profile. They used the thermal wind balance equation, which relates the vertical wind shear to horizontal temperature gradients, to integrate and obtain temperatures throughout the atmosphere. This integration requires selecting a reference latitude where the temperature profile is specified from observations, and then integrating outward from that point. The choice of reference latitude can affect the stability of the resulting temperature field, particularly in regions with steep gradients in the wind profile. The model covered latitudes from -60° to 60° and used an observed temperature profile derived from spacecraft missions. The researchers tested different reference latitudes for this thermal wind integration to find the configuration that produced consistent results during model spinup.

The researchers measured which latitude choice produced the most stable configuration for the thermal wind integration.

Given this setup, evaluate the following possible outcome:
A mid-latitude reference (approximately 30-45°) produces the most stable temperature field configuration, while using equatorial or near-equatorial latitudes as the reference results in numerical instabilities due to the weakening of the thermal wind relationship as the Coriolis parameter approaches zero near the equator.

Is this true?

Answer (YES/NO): NO